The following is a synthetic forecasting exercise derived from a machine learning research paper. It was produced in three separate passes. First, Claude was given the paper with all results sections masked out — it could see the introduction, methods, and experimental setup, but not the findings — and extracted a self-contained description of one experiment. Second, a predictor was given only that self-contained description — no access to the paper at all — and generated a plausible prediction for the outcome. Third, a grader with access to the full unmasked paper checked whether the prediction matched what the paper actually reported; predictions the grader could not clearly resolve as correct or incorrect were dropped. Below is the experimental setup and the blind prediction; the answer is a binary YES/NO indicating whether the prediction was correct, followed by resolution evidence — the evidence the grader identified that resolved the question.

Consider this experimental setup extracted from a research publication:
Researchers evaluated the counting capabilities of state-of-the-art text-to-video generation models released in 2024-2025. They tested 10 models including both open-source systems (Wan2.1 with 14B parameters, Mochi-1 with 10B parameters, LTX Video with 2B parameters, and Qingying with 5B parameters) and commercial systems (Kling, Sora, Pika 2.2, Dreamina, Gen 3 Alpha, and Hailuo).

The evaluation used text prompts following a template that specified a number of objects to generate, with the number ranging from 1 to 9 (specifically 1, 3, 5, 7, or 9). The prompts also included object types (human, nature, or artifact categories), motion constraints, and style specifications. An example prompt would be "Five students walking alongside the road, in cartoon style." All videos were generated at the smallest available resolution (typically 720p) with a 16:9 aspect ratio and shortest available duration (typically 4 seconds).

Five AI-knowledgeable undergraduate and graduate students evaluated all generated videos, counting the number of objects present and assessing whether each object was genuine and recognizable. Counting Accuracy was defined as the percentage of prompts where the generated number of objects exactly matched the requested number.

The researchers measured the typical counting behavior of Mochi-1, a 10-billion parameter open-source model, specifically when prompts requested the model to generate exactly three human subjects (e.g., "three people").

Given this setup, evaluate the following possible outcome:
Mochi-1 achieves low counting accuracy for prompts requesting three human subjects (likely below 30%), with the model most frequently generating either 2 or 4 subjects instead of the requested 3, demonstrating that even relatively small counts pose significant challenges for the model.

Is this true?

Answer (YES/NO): NO